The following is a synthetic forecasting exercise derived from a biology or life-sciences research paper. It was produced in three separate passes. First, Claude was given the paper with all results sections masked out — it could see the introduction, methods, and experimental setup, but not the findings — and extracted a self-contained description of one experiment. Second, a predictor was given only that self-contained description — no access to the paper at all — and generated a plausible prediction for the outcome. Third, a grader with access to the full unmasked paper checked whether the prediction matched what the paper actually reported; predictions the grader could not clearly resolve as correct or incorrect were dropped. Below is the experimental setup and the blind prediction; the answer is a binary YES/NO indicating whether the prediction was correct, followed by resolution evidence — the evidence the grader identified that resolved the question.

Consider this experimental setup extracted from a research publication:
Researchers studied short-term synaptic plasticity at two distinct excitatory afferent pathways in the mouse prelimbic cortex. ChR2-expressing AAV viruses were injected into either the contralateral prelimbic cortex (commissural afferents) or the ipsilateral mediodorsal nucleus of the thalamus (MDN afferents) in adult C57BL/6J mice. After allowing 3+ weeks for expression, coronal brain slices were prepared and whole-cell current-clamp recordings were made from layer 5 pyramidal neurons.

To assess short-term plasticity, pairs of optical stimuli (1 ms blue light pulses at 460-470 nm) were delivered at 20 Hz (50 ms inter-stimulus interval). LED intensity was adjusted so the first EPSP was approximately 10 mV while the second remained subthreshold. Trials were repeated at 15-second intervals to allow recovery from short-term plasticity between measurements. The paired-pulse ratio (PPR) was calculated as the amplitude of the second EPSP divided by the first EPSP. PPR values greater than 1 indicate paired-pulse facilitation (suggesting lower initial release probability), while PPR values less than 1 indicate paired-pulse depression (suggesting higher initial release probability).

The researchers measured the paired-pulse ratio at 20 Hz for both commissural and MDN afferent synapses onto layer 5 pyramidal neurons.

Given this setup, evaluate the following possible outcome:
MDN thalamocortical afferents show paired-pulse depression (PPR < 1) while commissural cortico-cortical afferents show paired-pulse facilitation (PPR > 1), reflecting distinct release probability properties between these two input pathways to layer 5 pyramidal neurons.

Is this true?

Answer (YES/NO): NO